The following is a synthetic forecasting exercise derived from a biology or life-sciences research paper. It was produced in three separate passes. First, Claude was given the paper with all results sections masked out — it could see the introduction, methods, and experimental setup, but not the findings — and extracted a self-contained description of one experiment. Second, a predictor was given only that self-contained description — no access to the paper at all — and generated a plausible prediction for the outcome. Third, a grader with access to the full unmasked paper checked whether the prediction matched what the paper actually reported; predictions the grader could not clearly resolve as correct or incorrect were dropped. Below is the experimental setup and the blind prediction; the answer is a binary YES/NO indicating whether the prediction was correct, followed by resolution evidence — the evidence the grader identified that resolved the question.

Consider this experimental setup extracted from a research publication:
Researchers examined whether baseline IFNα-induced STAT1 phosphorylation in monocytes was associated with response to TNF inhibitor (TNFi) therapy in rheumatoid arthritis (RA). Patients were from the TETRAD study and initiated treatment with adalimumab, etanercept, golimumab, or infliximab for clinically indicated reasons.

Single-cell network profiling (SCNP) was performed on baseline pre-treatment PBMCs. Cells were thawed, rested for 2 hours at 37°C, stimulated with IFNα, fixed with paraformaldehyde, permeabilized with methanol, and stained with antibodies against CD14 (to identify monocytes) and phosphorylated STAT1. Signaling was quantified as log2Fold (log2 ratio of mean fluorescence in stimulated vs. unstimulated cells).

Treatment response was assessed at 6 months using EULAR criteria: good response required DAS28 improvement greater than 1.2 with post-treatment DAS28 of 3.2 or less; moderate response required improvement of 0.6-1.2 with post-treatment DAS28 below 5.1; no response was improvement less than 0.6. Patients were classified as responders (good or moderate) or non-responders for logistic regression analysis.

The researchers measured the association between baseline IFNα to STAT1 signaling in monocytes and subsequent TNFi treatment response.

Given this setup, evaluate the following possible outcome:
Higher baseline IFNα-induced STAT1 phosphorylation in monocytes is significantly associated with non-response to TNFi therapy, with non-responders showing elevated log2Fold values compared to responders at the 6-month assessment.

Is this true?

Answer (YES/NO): YES